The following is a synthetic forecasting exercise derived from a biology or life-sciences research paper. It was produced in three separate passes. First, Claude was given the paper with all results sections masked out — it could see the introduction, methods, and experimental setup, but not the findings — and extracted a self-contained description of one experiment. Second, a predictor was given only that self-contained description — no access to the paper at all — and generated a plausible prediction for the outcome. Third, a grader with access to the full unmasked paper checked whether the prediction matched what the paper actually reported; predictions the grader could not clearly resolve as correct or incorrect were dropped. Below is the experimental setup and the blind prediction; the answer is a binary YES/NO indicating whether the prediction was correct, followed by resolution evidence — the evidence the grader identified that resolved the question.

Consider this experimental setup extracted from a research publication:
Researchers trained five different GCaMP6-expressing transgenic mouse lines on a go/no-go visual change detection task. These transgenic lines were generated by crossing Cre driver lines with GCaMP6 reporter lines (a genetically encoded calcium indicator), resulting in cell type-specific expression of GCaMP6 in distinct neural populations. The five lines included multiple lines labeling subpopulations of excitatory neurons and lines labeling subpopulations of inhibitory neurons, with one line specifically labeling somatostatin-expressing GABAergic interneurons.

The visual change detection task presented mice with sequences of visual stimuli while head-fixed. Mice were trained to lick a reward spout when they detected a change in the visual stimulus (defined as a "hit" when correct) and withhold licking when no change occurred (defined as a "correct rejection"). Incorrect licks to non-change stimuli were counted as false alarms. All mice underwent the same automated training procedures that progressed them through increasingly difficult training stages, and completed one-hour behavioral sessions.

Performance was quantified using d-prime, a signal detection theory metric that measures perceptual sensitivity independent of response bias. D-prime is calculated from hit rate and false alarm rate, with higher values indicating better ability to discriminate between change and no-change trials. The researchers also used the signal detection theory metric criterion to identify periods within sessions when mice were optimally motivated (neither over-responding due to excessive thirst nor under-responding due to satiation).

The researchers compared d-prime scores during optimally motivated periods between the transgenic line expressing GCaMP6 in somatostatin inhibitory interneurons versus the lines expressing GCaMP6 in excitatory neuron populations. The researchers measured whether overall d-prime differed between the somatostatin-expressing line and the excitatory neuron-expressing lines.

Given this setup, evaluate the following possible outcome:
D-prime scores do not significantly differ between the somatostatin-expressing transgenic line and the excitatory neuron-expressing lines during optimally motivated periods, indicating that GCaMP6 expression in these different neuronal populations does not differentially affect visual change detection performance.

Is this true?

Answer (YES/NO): NO